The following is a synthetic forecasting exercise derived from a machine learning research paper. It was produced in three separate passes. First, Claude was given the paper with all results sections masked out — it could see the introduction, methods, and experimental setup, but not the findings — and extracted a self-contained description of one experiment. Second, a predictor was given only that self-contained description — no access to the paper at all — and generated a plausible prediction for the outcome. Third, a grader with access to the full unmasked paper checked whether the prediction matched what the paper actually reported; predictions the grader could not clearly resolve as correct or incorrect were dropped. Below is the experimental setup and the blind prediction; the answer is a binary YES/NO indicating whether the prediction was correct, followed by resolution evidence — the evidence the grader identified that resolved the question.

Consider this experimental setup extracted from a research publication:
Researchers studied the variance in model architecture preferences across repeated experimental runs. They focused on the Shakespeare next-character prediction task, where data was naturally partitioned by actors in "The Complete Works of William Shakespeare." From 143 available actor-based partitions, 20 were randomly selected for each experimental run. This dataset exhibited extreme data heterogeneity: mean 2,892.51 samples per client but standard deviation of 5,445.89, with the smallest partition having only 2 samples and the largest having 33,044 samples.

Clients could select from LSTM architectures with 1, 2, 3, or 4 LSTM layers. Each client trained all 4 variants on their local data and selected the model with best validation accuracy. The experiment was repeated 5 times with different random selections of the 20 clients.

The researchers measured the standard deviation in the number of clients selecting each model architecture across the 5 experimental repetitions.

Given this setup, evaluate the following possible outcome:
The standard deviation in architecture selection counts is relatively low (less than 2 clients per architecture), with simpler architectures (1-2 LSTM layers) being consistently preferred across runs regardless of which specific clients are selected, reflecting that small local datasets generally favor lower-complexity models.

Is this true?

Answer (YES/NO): YES